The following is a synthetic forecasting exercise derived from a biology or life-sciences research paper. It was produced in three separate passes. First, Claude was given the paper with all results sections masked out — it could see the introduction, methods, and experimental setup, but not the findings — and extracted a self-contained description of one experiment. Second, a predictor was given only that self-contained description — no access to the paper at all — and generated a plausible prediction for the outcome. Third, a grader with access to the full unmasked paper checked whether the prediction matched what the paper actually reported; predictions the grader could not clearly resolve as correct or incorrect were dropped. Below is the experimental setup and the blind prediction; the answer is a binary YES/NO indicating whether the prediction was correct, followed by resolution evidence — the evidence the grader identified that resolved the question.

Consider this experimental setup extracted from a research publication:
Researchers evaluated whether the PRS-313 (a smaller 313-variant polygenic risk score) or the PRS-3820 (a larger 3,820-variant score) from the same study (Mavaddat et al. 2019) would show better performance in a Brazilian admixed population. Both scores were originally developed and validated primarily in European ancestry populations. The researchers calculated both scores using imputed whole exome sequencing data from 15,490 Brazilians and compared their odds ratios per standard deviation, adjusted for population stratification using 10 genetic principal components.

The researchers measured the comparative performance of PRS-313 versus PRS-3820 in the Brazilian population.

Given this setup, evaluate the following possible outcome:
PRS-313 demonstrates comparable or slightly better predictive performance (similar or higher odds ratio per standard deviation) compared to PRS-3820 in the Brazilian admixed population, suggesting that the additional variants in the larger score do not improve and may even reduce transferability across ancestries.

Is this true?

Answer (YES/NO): NO